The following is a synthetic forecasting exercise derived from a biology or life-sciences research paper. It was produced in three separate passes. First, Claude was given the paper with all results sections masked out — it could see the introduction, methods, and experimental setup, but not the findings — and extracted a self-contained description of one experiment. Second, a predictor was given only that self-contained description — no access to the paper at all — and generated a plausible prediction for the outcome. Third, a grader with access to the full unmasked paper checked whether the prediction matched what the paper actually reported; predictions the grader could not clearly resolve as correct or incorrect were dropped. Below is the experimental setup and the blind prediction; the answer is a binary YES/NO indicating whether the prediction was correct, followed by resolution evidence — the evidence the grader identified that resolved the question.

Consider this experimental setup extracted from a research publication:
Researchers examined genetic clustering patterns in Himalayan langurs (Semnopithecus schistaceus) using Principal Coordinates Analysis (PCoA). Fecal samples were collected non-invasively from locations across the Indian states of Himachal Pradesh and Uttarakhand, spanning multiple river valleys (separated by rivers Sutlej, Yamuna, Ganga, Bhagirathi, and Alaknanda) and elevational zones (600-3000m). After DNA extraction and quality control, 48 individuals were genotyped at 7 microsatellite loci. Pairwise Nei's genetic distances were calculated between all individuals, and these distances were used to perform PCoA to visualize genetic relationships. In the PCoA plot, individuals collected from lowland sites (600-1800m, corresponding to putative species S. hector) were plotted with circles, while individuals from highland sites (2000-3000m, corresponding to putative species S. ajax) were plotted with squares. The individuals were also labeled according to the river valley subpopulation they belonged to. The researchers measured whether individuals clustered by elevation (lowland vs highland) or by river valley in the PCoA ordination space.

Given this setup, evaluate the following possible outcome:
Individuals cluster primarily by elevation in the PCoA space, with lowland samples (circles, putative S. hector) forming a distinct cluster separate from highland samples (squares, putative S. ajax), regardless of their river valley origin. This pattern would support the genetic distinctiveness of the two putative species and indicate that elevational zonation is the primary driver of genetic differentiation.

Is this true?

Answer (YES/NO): NO